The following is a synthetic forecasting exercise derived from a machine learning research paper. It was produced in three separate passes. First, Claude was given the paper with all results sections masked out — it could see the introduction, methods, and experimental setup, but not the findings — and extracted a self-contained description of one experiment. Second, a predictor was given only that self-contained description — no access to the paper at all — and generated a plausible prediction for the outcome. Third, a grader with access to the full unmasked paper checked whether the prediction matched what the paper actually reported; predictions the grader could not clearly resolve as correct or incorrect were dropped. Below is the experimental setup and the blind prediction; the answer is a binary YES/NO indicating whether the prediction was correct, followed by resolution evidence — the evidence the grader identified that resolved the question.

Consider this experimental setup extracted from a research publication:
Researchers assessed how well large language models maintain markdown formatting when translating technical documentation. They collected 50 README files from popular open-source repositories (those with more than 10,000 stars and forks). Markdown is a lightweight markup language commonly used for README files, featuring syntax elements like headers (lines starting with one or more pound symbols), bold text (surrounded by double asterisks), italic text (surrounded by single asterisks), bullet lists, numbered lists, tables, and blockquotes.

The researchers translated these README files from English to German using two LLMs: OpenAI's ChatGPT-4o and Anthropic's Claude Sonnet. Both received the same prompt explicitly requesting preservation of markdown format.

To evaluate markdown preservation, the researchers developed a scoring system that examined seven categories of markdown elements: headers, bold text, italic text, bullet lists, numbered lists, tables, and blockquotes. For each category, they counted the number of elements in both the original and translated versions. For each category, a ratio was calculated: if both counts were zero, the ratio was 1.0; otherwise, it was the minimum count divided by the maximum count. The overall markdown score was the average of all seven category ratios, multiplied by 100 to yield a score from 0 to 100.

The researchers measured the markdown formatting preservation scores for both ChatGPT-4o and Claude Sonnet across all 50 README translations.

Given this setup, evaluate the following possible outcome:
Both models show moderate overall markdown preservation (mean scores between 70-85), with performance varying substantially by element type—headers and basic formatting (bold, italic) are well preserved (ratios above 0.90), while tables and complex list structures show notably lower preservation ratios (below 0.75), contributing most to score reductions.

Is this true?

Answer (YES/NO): NO